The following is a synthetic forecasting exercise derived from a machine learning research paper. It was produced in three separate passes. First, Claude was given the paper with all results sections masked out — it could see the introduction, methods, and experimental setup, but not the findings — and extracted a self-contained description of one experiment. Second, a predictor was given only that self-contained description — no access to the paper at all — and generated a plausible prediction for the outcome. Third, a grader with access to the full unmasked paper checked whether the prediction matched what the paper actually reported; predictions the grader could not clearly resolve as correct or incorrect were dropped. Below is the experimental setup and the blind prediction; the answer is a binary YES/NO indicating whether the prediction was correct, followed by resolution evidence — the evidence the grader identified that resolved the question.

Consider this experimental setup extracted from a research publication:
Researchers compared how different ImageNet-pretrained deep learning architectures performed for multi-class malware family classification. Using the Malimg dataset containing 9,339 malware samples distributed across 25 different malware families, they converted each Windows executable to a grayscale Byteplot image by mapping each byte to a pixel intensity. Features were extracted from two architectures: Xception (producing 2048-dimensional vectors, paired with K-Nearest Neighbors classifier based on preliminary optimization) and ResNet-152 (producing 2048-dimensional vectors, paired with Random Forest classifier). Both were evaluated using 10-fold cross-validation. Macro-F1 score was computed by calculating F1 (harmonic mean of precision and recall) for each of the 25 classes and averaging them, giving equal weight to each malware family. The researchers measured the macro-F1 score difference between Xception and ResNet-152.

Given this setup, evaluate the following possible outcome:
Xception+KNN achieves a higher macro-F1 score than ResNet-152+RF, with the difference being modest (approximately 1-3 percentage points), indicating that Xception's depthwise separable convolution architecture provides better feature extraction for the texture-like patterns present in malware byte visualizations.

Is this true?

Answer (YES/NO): NO